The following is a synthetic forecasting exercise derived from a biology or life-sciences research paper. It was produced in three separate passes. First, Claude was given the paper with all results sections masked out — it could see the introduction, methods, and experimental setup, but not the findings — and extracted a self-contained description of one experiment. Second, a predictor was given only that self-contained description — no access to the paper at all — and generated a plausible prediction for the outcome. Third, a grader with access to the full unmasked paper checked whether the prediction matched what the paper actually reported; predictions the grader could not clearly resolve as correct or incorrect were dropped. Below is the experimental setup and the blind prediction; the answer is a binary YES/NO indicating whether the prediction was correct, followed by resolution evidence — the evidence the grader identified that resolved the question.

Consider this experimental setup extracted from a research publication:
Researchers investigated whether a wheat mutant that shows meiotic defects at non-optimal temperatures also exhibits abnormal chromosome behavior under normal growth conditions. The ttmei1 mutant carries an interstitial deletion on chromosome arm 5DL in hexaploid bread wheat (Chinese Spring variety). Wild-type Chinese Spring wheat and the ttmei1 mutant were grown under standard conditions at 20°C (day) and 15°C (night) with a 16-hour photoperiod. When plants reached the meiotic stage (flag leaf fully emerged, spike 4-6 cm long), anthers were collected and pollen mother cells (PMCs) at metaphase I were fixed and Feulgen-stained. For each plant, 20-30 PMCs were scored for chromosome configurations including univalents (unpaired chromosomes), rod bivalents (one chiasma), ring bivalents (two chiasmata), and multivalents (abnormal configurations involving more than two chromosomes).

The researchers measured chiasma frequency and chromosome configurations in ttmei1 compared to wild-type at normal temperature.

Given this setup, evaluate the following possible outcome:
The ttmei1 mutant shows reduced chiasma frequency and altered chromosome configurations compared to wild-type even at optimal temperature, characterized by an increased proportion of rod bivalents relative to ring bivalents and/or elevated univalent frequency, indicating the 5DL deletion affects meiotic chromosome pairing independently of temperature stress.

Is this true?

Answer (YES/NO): YES